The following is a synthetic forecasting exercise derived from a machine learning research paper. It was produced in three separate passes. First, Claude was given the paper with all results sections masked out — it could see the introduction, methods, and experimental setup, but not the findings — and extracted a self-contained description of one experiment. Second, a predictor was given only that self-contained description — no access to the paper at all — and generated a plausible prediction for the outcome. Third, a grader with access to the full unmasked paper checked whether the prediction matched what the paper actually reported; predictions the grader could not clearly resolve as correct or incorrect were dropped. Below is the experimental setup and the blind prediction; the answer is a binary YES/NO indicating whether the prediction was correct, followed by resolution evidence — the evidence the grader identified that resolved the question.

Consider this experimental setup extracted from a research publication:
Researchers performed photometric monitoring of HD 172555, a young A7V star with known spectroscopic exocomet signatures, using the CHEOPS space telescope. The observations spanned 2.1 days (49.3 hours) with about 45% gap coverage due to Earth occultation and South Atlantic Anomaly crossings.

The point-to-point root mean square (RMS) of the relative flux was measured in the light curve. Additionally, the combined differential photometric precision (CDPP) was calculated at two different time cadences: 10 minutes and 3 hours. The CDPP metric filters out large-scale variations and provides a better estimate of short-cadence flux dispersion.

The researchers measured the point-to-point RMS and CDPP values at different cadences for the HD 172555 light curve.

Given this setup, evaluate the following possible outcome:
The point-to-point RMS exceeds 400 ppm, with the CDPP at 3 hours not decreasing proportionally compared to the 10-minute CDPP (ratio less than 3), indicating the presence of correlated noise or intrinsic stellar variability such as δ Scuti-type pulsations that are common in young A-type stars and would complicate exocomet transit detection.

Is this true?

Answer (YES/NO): YES